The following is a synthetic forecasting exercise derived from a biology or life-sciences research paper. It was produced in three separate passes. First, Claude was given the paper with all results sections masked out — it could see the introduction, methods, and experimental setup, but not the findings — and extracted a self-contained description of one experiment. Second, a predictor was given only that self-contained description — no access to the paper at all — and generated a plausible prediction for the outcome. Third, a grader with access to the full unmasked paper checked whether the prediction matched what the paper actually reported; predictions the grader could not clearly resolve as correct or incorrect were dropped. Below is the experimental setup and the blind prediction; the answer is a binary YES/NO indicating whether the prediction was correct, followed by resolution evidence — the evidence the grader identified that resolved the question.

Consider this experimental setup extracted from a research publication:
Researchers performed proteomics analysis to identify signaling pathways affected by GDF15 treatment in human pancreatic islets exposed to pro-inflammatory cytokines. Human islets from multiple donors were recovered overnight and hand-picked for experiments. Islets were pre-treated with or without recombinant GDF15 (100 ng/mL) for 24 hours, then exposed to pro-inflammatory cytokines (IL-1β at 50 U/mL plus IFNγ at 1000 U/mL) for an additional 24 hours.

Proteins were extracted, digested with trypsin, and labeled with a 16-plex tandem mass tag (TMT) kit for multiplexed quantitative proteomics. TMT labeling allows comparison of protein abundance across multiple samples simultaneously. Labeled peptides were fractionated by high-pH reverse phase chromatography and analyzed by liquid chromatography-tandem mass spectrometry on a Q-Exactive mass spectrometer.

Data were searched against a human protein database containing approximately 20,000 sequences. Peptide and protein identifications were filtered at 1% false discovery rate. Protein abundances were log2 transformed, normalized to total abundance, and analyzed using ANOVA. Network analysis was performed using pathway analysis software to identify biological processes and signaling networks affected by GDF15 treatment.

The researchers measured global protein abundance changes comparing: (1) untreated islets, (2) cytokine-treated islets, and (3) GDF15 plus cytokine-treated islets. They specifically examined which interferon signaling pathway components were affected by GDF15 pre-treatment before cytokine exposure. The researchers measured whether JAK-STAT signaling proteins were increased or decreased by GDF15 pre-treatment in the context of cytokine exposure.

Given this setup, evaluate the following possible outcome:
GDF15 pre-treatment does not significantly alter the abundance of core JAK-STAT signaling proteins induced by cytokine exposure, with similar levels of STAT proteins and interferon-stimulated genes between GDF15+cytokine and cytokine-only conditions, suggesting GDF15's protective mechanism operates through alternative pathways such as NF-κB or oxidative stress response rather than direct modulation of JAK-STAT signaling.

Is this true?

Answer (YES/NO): NO